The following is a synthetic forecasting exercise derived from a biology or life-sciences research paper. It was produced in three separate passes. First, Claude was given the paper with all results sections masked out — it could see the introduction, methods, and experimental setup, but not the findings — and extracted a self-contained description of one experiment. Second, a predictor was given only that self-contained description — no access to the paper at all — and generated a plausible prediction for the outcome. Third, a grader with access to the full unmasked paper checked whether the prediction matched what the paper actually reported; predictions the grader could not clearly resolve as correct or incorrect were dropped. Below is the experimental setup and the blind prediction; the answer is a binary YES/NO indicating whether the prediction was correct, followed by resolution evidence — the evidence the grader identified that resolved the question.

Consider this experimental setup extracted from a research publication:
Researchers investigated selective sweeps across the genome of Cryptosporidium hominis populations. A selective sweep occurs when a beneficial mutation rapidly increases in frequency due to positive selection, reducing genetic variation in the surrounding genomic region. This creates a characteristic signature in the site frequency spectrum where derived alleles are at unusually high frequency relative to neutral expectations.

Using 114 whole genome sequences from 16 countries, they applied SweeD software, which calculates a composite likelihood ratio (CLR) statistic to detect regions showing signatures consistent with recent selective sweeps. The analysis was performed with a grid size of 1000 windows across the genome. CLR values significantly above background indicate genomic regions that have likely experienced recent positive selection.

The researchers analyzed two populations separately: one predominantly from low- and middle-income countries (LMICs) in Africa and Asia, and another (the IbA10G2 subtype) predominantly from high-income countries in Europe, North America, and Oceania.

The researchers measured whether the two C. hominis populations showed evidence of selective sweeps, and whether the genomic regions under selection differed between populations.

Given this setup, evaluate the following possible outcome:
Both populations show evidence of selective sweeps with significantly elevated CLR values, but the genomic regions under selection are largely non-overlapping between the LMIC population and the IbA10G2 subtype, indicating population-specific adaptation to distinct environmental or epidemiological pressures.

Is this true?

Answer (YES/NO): NO